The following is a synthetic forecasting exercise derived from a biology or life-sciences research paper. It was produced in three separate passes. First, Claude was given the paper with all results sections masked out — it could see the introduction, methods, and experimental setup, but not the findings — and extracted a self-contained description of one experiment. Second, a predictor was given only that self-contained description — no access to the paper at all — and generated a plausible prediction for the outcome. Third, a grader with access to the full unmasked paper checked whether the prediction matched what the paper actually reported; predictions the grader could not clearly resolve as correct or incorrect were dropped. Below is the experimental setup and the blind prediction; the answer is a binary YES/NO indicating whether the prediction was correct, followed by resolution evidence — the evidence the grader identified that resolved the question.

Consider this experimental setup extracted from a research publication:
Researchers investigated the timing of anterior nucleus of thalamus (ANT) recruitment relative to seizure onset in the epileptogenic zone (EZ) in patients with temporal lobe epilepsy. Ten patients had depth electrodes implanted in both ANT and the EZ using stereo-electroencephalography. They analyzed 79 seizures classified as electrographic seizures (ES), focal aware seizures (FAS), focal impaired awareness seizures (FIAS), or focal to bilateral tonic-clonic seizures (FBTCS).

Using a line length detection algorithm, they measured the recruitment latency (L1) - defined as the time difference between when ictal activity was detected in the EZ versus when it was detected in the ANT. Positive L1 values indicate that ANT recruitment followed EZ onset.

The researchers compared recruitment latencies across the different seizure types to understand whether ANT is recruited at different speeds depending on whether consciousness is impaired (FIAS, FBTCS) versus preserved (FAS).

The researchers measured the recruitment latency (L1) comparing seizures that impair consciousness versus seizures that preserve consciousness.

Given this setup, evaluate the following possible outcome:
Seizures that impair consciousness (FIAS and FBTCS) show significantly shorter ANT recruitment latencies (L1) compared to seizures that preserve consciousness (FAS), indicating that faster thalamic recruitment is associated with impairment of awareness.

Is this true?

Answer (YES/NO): YES